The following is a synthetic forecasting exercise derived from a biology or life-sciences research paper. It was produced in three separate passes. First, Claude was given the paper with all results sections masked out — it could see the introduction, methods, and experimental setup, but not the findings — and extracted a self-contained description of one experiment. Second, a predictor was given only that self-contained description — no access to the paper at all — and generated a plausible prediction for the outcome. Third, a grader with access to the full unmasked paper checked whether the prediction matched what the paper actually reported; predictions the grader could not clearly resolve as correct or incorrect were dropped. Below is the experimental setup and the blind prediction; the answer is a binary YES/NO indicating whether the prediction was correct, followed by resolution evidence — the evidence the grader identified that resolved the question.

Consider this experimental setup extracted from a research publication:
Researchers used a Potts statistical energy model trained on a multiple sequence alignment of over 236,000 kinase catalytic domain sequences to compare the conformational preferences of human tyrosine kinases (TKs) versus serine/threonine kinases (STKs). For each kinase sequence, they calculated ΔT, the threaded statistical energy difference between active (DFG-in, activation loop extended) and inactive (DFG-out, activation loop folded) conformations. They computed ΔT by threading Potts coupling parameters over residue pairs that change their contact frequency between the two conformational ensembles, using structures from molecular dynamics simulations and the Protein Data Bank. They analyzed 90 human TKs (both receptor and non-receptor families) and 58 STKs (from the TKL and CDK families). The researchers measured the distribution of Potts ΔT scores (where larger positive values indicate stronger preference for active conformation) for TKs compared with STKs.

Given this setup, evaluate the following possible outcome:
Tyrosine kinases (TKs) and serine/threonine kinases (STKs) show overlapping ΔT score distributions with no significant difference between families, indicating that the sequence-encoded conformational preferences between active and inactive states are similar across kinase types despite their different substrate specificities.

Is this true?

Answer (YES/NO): NO